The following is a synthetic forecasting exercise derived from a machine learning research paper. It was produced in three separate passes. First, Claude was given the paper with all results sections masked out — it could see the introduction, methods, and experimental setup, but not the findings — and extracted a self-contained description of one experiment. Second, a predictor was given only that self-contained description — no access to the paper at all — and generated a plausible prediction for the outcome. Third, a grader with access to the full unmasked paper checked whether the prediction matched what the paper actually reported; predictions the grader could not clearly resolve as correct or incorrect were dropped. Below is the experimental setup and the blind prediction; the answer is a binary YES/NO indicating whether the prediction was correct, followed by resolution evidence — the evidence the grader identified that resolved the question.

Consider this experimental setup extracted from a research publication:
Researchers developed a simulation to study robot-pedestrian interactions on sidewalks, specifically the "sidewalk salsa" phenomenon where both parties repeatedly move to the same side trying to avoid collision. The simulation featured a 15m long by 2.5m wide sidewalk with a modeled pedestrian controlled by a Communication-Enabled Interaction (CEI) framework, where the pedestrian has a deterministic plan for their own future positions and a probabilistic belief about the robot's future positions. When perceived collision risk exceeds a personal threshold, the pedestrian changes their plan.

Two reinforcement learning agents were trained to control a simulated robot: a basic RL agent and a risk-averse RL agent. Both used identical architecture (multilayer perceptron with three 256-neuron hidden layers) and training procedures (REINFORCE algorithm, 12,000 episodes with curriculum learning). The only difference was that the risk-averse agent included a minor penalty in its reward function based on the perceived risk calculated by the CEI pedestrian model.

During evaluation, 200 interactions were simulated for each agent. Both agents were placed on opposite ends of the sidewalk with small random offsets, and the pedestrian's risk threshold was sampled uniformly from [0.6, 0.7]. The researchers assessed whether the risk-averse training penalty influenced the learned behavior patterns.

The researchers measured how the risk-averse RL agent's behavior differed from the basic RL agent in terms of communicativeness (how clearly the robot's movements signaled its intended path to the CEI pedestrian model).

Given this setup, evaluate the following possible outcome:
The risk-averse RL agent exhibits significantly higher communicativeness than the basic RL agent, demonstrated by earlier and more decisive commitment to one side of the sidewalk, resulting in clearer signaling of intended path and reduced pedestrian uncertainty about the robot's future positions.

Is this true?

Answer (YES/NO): NO